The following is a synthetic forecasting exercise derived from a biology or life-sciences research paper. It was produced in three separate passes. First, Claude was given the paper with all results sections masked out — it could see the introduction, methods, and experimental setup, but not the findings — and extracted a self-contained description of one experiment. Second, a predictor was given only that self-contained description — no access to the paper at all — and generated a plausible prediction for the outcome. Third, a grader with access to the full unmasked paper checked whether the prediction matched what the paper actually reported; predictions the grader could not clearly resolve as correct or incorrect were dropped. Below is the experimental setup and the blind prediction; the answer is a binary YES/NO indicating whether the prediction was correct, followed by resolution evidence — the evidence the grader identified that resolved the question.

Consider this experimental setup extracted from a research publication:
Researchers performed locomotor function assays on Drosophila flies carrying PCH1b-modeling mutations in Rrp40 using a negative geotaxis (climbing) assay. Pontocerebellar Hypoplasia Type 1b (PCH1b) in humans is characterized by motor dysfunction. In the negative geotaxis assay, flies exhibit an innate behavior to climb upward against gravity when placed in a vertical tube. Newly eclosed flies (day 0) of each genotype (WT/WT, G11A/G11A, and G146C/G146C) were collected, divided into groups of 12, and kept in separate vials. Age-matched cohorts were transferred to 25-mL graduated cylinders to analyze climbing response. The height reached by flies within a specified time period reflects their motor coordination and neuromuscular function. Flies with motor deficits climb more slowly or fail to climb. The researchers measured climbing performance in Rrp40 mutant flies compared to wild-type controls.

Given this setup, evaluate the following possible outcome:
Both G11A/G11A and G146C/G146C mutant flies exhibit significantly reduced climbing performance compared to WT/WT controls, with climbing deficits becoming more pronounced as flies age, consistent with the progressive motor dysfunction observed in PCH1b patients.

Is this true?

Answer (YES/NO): YES